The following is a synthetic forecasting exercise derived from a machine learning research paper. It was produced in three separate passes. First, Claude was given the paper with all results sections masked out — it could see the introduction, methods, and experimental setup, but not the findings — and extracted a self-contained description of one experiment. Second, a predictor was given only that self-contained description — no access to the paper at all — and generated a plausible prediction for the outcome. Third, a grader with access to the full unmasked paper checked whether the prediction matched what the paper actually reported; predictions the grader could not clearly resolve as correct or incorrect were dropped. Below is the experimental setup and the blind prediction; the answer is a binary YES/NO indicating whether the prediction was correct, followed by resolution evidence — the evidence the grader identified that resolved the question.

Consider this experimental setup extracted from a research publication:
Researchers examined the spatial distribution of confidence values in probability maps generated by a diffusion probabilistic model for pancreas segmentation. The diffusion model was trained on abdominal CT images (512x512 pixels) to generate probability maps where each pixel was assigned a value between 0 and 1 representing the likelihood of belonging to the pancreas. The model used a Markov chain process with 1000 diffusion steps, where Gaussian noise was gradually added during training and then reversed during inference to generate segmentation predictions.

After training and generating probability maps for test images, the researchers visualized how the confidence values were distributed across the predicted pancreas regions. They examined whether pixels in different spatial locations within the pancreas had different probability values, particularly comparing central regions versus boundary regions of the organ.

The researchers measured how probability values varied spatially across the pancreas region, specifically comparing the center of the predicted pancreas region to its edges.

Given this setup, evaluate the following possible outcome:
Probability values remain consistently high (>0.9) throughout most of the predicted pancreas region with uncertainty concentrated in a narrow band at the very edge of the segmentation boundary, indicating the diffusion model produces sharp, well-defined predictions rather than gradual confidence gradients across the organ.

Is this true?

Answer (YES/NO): NO